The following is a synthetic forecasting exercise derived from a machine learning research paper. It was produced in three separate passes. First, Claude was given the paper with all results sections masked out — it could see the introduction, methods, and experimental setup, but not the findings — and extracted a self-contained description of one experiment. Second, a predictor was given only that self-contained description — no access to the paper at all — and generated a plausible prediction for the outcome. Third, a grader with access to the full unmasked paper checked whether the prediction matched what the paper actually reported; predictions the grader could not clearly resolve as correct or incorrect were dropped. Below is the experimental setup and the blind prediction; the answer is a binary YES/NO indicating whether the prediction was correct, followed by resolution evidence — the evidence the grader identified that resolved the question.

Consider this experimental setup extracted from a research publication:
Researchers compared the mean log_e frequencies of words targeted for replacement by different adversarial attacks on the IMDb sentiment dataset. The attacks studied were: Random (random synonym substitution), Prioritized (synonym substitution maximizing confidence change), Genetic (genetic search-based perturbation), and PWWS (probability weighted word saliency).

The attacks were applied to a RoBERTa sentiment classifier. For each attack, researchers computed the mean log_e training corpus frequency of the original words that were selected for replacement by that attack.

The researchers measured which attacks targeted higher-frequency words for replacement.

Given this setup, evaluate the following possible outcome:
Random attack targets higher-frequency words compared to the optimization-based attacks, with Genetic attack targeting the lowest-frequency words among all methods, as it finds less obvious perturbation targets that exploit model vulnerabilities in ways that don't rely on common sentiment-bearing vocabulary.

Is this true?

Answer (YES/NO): NO